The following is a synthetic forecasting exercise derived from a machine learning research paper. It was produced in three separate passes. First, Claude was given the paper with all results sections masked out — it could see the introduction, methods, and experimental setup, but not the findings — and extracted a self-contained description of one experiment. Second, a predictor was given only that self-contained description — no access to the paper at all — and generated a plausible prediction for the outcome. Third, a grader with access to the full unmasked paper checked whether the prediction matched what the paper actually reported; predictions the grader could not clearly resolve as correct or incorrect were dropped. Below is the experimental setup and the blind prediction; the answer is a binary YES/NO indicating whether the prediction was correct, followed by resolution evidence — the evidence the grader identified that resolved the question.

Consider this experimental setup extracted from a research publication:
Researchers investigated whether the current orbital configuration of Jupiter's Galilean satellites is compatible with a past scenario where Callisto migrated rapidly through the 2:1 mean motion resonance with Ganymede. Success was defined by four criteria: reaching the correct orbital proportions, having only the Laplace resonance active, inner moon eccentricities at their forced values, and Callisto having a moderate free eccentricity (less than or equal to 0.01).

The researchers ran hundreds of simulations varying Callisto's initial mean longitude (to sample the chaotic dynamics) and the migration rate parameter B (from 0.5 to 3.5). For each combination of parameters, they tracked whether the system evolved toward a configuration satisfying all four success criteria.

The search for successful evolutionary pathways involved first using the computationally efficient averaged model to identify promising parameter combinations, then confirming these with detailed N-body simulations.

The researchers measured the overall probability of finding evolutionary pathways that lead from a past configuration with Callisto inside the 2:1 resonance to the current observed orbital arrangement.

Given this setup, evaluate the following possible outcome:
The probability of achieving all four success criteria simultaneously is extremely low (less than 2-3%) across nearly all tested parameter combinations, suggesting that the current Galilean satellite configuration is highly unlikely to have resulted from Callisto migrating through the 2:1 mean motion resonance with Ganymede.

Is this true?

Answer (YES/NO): NO